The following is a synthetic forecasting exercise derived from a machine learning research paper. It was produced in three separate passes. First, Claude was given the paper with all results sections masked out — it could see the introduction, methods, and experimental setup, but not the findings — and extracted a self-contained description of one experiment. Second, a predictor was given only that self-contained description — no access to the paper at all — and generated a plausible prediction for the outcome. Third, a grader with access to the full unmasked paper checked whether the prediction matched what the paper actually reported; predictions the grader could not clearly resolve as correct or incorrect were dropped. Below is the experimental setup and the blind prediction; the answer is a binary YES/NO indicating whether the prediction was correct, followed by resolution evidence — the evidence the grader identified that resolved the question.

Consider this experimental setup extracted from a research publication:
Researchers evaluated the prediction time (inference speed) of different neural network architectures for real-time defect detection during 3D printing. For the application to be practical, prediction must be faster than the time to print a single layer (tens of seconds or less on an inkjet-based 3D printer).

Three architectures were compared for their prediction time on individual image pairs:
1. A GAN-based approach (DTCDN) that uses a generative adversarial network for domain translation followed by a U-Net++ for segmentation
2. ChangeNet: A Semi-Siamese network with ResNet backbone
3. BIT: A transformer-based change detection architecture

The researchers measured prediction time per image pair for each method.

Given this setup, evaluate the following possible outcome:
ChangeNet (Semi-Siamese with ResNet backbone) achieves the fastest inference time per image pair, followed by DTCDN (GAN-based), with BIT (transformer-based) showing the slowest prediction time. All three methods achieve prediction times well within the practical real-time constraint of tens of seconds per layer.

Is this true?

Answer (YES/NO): NO